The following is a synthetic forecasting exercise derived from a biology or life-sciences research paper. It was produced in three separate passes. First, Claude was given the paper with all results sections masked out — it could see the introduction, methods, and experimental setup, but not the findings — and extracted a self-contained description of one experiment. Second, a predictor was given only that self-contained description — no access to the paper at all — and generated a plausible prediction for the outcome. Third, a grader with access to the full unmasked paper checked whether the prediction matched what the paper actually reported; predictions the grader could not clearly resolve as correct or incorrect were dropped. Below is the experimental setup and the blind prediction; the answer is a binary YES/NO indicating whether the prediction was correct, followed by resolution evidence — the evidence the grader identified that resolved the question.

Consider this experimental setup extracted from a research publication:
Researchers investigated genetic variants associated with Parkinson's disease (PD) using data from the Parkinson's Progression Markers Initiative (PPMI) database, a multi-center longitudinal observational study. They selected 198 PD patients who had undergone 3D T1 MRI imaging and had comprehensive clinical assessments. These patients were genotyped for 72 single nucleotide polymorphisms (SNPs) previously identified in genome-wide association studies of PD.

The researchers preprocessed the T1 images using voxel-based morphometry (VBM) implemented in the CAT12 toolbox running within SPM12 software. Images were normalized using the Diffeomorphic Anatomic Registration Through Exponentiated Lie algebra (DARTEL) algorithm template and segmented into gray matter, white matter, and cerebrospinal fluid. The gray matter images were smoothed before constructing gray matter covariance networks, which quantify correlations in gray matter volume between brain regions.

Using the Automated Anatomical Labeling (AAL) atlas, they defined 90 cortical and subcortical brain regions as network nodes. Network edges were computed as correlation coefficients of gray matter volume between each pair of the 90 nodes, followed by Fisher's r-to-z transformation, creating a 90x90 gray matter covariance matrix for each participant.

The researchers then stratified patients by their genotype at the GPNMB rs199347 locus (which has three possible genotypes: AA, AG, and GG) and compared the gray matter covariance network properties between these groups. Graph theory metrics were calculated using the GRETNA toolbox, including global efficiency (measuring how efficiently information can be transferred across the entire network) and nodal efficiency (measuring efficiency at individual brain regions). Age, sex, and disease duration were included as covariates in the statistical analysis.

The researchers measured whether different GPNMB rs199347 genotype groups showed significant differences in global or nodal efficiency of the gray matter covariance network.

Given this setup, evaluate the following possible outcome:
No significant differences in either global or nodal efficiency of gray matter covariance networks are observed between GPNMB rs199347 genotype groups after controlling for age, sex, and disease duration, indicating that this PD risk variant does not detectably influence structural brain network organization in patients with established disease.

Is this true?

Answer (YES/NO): YES